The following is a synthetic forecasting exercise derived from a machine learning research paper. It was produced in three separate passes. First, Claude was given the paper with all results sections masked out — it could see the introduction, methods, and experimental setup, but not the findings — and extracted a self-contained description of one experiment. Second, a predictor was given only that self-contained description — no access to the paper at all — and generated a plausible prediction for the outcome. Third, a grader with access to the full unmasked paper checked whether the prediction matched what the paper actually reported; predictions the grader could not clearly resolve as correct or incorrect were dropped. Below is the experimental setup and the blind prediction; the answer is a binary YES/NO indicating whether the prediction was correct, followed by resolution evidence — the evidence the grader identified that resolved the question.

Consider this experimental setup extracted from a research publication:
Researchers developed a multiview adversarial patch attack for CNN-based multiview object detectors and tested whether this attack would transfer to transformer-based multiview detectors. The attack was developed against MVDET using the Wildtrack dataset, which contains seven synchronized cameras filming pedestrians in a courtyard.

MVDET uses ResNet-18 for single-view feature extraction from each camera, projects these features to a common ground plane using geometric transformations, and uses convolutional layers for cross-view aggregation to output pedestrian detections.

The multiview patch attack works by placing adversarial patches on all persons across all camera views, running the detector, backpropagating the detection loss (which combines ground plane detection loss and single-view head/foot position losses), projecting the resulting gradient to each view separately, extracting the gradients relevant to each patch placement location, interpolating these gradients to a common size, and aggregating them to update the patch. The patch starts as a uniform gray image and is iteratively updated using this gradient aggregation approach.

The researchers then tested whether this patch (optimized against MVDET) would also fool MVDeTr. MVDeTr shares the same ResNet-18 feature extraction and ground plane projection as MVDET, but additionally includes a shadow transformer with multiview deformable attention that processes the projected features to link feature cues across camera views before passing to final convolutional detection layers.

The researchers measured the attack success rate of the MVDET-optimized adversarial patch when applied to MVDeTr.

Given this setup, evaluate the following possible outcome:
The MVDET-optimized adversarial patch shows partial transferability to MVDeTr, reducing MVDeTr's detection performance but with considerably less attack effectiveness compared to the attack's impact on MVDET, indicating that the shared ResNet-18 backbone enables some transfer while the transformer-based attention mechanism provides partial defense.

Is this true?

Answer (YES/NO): NO